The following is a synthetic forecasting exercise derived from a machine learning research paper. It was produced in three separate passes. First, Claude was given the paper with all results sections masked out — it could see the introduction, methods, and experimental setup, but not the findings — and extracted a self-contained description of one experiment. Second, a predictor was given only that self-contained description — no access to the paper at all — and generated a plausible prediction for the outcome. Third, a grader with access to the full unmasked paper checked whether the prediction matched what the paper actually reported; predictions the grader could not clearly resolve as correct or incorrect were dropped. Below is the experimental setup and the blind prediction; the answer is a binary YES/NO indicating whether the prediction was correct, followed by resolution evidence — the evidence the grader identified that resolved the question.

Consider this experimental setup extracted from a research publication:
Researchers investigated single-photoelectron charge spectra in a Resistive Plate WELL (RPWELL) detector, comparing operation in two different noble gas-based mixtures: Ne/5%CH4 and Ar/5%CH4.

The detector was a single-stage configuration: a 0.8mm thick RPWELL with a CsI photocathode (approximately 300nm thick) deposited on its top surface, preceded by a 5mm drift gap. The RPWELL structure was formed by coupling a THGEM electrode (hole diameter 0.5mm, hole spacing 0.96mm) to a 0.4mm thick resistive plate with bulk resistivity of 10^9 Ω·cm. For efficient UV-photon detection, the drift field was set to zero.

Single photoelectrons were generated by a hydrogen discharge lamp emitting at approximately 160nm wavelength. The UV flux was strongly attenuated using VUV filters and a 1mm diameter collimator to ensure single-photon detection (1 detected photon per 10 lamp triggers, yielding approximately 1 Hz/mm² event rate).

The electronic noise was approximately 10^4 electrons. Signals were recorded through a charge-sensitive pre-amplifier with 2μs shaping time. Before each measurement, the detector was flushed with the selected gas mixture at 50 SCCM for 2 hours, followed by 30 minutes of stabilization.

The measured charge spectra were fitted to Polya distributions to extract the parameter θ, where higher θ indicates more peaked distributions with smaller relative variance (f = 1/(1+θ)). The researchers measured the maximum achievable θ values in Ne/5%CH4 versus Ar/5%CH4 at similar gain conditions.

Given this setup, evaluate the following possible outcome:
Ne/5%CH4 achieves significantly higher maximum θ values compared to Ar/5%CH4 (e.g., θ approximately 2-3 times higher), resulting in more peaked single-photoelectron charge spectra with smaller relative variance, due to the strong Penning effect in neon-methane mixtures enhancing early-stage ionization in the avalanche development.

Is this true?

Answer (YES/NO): NO